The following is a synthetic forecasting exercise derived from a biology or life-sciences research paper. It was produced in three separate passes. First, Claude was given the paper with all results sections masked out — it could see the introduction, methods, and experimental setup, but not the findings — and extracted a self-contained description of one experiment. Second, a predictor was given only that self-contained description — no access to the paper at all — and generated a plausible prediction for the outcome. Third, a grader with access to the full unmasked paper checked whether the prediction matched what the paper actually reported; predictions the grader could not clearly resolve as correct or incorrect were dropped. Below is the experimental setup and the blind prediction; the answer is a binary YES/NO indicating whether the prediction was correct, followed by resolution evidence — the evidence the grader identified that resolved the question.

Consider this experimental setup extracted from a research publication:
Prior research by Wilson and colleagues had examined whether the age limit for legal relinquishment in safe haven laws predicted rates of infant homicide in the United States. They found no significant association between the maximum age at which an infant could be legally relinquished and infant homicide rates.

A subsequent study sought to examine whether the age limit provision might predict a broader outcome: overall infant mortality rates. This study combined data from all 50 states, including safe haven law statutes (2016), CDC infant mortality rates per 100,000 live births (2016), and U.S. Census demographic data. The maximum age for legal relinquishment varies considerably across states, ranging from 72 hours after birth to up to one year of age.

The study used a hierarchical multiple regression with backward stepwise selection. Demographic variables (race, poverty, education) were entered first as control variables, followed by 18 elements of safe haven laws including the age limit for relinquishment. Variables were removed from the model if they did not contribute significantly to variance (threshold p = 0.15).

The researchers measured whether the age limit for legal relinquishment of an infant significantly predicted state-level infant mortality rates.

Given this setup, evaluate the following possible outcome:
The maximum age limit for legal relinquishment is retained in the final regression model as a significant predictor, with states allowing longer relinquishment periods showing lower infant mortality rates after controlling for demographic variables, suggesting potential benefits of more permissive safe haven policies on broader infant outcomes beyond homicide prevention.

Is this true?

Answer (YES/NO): NO